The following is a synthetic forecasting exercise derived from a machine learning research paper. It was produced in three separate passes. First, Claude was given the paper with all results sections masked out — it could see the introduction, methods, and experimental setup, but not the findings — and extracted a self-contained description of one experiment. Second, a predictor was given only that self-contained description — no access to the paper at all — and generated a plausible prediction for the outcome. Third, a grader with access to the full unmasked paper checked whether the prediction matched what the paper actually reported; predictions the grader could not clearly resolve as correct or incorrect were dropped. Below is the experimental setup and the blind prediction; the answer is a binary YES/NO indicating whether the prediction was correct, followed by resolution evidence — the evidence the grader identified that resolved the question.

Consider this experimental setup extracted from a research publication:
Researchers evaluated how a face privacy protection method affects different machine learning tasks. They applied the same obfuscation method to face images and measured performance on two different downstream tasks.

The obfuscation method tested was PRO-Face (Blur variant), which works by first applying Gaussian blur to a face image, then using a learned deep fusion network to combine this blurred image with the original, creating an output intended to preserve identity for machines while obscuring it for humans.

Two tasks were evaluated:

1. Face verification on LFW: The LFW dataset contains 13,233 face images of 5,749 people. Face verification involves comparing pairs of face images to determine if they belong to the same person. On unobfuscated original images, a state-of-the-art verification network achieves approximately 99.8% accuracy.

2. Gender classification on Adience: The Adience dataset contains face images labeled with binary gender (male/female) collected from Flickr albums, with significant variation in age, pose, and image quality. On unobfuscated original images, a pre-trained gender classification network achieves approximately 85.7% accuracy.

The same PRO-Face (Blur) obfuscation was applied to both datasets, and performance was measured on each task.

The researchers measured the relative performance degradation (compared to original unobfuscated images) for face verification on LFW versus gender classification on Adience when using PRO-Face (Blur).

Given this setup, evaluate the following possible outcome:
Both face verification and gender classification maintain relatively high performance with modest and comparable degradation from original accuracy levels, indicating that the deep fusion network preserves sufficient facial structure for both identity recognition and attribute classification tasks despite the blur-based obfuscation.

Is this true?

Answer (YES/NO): NO